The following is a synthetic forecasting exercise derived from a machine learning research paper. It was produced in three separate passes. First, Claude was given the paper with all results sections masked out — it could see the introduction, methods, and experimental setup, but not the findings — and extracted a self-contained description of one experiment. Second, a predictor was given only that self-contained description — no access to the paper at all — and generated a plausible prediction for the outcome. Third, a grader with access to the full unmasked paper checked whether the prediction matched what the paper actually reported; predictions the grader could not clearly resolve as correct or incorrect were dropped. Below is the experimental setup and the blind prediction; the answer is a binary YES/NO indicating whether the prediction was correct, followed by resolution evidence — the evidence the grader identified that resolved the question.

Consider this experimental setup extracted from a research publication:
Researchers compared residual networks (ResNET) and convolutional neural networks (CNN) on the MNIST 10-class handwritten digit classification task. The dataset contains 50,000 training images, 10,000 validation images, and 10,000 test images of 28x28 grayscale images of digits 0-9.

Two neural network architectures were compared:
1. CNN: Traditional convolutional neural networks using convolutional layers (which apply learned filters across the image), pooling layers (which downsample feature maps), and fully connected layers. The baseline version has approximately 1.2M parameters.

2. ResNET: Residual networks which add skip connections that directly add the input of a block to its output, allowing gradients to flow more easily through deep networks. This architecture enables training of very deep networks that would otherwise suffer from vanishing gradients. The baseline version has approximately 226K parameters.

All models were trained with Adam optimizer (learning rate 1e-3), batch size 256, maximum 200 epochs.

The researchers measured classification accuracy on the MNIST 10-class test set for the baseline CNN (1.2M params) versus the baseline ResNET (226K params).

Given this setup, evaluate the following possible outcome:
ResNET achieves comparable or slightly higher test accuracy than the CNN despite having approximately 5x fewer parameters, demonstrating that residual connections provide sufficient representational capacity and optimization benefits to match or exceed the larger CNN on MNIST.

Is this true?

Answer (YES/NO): YES